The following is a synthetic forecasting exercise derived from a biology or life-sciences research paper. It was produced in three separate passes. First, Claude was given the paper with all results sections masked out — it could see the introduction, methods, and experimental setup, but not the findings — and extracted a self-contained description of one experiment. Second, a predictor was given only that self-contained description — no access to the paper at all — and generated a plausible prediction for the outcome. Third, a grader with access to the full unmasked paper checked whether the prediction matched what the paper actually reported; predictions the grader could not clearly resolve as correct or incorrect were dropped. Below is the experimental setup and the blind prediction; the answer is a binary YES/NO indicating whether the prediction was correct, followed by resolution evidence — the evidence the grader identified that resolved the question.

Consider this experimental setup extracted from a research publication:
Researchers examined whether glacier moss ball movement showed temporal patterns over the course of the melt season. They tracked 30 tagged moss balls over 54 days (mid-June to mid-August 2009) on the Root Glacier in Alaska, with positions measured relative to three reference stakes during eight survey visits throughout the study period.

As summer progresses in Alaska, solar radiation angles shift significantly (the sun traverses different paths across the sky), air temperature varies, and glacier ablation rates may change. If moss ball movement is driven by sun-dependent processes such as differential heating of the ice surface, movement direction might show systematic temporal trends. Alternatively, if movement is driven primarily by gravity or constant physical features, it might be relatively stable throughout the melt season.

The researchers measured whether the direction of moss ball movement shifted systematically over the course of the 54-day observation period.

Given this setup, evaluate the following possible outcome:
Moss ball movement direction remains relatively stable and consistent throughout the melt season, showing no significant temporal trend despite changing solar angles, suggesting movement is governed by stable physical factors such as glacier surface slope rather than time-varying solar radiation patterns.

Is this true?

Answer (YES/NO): NO